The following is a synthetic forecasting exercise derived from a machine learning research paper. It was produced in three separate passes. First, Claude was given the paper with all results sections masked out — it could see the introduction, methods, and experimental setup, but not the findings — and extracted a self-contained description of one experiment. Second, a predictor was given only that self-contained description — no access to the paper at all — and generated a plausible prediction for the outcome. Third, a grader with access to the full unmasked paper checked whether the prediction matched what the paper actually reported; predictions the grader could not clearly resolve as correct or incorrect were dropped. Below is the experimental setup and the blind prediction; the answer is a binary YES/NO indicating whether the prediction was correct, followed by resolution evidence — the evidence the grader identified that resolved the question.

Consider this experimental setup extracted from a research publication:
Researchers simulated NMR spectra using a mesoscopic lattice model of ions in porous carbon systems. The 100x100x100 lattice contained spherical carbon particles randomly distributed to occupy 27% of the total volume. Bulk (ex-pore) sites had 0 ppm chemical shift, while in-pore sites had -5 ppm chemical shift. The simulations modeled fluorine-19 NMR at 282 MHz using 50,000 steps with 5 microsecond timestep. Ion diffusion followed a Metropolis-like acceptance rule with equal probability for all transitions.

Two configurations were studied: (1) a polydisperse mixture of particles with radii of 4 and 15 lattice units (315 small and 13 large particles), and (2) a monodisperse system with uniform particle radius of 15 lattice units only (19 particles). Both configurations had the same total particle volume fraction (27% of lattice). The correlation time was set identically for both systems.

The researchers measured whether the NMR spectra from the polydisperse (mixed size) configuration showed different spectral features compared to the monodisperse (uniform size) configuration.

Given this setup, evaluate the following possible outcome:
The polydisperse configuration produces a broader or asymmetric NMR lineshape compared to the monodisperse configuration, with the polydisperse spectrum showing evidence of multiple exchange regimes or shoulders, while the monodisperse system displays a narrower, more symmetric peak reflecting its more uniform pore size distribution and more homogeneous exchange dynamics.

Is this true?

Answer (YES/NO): NO